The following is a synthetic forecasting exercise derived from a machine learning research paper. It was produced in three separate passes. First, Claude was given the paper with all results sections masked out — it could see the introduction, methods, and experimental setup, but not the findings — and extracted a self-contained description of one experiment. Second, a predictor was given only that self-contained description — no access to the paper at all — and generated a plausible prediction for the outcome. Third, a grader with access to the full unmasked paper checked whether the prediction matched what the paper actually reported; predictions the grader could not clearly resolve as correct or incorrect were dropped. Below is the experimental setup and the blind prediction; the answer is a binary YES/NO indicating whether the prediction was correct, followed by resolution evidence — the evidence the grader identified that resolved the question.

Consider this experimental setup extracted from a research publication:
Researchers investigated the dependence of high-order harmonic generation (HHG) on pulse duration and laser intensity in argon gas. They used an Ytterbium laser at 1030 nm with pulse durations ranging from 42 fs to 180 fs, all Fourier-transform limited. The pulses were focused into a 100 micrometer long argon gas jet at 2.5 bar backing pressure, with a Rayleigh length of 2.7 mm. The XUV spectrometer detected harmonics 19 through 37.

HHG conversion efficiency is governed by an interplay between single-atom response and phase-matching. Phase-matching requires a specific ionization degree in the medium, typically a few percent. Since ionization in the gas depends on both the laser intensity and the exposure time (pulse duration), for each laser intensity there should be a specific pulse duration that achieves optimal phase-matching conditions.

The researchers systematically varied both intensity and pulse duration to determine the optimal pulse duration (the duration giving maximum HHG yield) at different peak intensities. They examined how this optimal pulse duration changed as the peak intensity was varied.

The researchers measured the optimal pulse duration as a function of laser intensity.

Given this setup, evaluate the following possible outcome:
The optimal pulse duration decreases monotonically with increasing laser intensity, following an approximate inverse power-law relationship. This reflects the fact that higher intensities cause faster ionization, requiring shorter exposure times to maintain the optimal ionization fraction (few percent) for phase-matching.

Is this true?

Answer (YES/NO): YES